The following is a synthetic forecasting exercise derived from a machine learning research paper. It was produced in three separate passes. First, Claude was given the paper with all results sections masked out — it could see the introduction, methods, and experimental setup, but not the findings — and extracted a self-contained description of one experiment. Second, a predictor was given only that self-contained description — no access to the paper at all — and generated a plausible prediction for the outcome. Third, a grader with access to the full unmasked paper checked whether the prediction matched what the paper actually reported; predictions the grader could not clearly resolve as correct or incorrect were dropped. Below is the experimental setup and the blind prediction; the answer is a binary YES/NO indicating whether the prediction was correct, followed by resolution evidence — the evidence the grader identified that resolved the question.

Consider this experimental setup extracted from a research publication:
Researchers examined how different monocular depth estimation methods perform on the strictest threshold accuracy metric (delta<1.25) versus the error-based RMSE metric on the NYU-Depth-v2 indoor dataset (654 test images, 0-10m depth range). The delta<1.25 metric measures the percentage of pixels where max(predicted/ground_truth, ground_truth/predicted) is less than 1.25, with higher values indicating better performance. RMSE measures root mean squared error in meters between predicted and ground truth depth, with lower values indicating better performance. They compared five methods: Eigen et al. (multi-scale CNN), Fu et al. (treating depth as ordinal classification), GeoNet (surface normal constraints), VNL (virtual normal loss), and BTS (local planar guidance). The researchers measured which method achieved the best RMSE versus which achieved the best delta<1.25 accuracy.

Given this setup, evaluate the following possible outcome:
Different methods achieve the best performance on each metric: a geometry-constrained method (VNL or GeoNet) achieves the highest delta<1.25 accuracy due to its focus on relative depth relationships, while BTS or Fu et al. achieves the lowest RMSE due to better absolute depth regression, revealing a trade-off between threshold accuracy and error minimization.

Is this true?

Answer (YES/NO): YES